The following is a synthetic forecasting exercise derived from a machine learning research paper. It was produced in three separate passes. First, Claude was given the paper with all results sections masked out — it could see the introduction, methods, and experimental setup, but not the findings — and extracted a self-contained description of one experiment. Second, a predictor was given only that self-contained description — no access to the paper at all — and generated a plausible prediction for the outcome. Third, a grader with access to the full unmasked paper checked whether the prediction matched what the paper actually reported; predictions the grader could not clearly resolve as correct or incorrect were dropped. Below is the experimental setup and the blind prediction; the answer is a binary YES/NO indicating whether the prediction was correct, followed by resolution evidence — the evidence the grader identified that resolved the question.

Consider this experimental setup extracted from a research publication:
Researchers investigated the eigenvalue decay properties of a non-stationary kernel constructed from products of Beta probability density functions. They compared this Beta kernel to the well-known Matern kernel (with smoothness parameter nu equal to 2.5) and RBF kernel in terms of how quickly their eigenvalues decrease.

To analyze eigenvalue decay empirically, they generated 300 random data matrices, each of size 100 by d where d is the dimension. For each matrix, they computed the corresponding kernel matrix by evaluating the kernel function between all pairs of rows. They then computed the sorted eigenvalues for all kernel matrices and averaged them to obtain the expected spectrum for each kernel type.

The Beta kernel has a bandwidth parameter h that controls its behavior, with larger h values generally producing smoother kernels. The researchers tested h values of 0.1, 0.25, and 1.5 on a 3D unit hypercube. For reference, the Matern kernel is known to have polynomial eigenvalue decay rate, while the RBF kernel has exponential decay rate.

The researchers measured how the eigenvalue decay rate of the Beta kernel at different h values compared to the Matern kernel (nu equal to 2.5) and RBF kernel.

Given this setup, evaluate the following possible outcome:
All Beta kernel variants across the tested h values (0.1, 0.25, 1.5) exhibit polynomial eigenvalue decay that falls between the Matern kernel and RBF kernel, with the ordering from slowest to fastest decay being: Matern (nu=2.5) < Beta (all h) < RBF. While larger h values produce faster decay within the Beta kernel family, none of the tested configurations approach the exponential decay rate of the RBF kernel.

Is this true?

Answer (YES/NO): NO